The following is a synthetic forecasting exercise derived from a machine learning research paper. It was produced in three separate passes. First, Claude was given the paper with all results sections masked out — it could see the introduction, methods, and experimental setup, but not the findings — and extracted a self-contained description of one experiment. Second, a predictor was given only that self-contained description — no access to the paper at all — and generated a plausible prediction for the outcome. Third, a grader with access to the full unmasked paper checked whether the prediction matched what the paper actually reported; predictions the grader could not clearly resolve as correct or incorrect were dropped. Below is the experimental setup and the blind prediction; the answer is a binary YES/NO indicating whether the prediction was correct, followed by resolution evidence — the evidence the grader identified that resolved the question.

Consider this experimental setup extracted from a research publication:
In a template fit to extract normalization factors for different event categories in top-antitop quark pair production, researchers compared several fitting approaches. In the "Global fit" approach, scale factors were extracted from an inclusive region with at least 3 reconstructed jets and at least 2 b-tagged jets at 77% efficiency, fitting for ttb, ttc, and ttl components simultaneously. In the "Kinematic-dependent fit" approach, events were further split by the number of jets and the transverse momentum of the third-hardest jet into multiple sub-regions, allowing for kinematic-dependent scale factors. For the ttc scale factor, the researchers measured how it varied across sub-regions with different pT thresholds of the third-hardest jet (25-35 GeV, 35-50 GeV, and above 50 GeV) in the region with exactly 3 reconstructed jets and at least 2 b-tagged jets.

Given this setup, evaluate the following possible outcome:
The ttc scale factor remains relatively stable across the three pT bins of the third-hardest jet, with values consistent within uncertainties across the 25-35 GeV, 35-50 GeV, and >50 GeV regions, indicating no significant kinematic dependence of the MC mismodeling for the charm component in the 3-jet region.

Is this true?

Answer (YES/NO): NO